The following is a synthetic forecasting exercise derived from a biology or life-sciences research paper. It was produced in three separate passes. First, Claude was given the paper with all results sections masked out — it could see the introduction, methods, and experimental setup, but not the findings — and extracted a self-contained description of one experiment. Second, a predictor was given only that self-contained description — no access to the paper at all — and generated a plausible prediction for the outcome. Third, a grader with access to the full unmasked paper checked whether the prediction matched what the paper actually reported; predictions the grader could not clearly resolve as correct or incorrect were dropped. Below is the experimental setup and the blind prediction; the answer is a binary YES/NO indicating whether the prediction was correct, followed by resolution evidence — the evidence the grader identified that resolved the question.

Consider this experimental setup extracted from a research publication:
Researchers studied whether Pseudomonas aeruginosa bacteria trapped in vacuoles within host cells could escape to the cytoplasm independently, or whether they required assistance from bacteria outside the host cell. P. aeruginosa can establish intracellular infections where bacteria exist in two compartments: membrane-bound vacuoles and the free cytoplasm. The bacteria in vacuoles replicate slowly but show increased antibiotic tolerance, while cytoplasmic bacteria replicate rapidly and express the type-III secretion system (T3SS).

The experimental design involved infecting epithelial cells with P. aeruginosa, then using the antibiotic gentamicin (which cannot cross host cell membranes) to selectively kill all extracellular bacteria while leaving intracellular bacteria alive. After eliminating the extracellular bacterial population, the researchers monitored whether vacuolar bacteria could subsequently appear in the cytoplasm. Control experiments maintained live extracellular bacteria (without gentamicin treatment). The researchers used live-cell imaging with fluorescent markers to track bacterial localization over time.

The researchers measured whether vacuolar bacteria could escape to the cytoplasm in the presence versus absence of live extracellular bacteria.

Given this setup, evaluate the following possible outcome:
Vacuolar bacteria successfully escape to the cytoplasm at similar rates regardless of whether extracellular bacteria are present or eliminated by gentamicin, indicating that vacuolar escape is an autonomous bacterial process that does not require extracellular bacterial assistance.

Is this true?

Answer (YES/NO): NO